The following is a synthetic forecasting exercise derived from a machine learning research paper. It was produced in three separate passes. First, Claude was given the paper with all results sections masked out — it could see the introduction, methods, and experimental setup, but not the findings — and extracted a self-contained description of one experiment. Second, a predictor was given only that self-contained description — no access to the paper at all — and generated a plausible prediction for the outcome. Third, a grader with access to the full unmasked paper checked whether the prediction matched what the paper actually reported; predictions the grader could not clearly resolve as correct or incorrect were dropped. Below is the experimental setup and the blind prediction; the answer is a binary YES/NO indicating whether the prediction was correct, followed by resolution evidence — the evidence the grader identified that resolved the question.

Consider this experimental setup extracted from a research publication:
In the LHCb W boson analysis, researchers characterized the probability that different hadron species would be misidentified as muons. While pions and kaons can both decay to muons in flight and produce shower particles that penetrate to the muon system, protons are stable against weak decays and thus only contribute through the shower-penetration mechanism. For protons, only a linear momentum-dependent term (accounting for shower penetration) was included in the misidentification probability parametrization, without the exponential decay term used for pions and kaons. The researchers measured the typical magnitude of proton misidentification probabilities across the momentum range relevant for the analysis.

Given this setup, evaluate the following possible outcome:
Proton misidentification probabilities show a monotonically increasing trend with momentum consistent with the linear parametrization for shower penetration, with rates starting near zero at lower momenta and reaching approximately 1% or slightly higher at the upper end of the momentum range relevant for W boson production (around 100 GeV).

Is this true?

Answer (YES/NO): NO